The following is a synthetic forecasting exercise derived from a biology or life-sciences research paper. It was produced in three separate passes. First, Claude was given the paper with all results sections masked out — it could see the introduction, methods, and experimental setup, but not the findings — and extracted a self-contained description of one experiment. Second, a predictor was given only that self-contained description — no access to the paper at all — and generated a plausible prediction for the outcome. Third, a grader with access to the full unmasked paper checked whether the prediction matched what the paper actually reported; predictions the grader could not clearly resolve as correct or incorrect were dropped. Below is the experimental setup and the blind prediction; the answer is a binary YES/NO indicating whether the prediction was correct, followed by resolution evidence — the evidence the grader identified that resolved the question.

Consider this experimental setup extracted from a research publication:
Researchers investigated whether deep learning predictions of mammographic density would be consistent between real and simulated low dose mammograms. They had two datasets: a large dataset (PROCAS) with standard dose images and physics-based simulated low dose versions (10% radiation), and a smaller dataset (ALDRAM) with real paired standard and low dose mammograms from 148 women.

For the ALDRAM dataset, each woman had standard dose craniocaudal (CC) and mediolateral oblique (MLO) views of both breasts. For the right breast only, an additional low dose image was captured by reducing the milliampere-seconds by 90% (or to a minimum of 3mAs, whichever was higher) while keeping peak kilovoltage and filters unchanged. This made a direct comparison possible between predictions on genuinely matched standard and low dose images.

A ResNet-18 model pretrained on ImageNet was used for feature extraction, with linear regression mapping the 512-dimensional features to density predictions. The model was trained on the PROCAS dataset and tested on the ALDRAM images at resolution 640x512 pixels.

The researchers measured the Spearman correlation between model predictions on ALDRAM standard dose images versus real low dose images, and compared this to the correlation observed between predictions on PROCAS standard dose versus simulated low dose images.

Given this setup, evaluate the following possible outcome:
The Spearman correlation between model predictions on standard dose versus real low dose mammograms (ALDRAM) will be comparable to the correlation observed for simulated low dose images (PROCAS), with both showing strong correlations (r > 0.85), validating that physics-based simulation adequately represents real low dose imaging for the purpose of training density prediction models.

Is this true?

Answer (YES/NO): YES